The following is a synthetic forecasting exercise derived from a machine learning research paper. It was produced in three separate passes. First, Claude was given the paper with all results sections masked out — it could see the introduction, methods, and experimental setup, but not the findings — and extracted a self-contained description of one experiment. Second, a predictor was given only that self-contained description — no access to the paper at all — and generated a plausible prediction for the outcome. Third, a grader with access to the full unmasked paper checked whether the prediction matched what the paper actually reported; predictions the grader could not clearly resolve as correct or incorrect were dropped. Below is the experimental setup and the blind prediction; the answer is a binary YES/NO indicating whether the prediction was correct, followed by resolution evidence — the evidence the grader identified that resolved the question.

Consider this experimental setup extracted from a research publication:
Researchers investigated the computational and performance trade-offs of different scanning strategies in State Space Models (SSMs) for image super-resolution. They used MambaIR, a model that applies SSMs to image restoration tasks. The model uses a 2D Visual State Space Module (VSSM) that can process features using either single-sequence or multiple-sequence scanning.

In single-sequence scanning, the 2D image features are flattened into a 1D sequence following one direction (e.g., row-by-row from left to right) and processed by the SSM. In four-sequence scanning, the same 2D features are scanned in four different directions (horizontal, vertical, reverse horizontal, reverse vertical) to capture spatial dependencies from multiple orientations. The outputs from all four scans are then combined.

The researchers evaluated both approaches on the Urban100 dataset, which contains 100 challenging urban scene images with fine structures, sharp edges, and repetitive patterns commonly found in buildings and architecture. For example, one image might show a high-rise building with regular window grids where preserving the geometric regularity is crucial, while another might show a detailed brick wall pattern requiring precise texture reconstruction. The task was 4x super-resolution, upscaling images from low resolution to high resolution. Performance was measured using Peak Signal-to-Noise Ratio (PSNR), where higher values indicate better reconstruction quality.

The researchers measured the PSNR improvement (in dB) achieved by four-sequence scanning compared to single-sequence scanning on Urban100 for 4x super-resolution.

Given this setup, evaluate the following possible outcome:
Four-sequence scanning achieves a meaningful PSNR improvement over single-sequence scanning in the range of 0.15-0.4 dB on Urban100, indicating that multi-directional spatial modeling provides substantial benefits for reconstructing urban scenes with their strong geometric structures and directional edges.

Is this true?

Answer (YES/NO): NO